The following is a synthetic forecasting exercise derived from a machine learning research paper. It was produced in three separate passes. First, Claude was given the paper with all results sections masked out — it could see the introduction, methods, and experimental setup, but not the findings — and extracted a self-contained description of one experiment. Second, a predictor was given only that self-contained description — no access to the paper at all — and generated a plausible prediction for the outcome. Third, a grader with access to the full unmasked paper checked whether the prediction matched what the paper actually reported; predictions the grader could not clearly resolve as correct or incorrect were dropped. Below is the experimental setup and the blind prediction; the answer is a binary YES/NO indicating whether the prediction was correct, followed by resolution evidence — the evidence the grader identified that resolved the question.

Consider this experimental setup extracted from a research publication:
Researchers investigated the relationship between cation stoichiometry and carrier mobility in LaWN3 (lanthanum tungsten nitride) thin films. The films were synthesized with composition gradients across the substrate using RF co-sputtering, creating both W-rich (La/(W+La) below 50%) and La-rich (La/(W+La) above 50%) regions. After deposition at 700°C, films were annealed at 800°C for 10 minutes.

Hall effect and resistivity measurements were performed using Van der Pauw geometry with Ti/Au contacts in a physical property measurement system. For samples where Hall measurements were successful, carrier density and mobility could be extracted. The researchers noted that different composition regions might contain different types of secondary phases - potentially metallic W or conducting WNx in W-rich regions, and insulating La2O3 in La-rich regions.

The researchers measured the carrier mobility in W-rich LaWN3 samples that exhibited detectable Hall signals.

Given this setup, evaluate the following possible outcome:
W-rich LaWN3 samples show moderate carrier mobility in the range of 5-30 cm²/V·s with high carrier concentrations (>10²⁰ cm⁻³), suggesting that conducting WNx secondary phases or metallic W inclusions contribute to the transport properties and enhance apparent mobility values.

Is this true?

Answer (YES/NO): NO